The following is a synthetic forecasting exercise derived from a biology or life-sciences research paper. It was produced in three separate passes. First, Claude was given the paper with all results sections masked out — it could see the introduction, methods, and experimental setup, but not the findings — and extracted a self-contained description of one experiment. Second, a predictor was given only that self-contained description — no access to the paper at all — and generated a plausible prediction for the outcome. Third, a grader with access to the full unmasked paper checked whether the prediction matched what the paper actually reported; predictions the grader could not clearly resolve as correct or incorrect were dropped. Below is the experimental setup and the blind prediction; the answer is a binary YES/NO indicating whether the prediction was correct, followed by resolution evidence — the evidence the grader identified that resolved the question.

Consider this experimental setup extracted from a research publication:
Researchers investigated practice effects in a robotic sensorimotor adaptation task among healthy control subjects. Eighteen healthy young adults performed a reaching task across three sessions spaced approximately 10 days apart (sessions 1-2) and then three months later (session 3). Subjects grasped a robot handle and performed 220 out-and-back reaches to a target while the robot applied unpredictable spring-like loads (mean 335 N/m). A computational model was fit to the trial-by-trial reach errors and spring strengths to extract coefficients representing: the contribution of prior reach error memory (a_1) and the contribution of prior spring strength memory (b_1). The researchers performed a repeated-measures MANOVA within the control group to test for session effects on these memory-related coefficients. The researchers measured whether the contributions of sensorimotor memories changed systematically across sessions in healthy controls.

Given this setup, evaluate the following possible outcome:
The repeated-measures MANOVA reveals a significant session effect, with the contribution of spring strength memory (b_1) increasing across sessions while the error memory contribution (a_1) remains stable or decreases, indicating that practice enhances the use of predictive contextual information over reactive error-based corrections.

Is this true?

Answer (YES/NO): NO